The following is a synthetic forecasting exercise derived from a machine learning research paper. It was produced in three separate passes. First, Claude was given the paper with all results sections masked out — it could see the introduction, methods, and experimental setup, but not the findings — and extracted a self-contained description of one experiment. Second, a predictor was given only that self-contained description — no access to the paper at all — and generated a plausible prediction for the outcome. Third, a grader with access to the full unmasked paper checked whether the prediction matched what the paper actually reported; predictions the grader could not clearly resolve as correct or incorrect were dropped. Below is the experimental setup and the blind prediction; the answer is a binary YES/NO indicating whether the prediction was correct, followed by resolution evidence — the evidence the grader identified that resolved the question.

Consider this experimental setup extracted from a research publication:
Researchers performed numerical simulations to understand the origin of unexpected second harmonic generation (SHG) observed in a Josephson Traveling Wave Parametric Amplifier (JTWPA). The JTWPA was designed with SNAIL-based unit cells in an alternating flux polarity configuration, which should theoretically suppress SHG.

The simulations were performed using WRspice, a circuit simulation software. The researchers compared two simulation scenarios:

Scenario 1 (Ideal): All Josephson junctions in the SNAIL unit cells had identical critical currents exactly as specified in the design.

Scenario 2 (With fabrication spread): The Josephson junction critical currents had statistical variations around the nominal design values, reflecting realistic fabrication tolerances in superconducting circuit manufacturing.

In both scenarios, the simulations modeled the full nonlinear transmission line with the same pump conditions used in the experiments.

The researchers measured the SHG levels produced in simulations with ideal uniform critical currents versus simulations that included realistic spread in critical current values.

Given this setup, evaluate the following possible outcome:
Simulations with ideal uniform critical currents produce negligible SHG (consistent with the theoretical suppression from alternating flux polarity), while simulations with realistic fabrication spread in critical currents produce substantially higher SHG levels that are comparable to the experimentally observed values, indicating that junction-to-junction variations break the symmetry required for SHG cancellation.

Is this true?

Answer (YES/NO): YES